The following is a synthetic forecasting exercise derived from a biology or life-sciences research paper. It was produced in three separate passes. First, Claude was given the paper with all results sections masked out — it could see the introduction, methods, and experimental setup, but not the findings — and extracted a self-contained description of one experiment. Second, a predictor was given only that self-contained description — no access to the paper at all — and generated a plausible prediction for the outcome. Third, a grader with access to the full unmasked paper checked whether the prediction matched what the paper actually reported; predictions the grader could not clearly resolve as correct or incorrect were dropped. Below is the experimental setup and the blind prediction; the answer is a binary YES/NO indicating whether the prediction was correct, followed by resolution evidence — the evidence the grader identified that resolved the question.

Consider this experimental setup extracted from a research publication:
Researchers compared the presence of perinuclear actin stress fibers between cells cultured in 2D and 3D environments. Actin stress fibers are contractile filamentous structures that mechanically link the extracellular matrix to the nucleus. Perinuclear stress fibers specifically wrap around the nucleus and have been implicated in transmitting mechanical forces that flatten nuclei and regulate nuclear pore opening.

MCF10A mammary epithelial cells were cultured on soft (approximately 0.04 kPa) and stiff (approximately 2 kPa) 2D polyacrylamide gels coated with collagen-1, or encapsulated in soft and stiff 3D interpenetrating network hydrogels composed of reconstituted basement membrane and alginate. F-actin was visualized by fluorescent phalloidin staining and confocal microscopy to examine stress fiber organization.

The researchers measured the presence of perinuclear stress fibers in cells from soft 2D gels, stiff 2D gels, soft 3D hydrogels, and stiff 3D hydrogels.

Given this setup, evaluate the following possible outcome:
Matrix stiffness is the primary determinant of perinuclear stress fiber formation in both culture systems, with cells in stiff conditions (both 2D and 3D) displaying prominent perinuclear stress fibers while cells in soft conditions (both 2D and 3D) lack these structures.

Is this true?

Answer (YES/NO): NO